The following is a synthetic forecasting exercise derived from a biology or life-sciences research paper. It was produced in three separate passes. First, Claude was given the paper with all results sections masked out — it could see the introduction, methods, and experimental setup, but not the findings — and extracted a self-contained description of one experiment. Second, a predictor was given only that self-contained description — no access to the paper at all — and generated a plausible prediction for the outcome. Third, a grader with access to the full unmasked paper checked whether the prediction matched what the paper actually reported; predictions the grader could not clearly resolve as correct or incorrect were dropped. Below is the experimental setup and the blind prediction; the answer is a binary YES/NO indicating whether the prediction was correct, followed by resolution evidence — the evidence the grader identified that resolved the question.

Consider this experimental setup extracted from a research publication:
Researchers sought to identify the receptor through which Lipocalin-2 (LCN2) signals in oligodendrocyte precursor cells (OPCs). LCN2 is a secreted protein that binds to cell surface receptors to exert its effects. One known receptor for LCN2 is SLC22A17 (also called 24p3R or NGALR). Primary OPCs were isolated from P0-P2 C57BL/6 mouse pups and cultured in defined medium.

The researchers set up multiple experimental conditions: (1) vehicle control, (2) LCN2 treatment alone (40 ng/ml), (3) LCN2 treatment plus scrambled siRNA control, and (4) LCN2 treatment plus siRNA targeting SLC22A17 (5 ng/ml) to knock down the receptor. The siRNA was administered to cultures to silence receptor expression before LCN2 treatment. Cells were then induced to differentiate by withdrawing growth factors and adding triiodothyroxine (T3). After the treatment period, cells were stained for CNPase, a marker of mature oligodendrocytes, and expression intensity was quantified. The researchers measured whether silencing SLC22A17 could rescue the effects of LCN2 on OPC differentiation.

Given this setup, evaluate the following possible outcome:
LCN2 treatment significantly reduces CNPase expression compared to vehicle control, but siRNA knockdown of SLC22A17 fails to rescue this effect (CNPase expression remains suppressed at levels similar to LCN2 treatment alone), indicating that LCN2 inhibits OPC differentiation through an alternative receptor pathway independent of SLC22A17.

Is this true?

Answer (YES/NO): NO